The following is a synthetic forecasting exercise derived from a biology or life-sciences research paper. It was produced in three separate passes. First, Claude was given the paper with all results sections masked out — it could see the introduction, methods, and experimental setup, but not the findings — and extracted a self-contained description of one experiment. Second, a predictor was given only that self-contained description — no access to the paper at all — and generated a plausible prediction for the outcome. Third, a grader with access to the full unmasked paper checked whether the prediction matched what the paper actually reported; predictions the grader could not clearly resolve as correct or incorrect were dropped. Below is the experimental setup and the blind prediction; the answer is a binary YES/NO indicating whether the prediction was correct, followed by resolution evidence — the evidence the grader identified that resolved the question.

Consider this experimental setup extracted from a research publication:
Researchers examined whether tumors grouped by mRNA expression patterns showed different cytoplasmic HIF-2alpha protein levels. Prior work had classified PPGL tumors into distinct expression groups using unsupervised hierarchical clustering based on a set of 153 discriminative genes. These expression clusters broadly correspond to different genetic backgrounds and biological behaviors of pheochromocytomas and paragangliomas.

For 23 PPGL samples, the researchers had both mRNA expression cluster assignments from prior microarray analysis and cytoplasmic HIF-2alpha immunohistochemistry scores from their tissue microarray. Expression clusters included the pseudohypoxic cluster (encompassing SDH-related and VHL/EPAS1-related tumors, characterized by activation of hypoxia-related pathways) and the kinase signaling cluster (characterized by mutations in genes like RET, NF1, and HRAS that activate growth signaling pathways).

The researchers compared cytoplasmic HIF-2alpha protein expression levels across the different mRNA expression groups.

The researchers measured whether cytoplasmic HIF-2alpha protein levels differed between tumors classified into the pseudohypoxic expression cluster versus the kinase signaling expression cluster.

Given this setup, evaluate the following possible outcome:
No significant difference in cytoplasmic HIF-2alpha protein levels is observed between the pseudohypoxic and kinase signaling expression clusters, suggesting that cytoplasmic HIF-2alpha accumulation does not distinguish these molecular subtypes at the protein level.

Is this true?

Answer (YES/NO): YES